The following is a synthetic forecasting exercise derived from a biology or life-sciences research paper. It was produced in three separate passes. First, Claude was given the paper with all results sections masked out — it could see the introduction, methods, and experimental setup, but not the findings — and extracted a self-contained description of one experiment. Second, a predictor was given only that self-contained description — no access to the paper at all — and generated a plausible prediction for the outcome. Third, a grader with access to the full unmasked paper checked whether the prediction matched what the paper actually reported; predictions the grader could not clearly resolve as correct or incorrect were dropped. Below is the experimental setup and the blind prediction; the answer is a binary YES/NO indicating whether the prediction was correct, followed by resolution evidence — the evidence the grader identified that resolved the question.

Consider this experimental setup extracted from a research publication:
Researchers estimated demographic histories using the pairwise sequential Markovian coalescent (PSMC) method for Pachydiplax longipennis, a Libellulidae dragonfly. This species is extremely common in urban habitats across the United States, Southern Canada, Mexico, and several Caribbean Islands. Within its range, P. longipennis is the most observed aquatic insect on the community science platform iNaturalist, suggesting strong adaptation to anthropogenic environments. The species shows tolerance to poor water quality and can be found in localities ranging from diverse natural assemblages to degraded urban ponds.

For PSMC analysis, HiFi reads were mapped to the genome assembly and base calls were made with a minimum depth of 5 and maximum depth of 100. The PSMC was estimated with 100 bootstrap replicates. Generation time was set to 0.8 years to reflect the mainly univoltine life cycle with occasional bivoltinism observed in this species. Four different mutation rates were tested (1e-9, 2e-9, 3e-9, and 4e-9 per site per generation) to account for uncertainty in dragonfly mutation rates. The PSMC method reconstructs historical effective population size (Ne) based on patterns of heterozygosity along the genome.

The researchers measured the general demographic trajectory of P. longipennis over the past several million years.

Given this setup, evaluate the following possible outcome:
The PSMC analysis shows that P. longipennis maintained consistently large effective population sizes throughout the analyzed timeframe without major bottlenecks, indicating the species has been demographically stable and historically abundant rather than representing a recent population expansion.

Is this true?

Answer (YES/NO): NO